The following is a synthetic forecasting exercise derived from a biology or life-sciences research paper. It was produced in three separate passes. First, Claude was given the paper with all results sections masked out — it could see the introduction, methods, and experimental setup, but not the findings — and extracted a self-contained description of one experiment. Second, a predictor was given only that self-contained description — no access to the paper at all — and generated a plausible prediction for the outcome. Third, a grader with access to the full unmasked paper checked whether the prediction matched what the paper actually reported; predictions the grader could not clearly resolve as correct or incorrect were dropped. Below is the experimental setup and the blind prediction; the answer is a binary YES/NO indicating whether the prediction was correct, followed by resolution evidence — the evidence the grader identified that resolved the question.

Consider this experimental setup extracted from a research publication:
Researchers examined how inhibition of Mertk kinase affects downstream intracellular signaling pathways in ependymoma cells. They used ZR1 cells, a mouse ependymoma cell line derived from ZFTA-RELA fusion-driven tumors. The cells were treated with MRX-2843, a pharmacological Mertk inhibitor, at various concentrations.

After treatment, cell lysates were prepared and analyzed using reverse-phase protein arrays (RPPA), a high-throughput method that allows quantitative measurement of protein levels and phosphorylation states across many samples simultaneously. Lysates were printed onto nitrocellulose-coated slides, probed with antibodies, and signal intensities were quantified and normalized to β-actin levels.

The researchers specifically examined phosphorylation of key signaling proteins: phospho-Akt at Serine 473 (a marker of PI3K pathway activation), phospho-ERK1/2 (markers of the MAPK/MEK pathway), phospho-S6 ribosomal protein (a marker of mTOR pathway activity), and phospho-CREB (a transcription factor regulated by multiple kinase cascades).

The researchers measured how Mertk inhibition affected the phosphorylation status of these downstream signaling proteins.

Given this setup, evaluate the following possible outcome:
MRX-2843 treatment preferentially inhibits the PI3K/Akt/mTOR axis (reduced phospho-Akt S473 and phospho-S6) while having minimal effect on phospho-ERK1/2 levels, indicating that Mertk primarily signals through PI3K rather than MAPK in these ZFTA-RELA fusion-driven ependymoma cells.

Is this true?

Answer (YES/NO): NO